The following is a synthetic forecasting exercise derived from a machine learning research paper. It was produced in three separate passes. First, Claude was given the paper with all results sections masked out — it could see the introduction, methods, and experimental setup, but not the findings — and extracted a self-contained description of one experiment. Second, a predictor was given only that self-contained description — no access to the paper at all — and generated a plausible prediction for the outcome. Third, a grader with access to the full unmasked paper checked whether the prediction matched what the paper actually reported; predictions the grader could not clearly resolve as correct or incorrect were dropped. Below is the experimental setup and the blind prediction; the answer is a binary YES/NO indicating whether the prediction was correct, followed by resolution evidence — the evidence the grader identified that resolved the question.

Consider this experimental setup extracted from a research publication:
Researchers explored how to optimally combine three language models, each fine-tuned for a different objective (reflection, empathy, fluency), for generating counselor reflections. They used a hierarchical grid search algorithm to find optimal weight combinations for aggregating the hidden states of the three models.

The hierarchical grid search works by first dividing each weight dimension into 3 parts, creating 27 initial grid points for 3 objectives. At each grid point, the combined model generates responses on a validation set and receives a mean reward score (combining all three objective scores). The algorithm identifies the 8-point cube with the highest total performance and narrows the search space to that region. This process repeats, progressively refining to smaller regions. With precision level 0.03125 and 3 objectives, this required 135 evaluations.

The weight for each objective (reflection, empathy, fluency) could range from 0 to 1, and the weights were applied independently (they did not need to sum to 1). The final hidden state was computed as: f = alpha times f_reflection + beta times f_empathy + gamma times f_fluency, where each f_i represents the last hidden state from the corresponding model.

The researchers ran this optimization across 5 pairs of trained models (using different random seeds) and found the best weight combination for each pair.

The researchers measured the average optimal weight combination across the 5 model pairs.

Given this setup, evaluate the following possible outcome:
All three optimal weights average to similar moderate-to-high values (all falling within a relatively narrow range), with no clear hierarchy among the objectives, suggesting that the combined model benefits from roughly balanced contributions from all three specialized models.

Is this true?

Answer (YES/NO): NO